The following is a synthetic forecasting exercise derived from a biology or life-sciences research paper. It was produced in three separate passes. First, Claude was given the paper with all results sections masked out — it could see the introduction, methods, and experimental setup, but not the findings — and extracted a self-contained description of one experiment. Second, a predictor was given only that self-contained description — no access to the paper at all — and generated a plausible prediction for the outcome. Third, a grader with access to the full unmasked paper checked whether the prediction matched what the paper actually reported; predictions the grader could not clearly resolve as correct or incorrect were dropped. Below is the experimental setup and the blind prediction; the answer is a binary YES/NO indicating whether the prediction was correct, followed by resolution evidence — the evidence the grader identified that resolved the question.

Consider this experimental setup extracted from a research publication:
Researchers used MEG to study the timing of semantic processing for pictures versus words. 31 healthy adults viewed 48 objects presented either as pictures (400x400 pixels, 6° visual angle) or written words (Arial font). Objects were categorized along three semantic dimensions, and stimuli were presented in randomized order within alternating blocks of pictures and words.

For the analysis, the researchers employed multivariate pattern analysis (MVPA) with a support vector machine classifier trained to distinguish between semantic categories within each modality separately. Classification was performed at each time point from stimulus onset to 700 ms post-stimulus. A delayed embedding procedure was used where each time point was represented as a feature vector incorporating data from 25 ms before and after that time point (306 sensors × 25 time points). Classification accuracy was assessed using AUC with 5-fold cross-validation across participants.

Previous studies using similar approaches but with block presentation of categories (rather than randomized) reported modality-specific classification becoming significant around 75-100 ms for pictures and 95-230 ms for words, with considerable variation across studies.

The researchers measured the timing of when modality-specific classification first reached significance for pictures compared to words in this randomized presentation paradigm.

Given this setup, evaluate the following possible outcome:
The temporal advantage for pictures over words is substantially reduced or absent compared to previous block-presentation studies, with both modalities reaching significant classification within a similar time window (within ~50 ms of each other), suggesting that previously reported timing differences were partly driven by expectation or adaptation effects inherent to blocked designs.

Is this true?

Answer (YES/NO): NO